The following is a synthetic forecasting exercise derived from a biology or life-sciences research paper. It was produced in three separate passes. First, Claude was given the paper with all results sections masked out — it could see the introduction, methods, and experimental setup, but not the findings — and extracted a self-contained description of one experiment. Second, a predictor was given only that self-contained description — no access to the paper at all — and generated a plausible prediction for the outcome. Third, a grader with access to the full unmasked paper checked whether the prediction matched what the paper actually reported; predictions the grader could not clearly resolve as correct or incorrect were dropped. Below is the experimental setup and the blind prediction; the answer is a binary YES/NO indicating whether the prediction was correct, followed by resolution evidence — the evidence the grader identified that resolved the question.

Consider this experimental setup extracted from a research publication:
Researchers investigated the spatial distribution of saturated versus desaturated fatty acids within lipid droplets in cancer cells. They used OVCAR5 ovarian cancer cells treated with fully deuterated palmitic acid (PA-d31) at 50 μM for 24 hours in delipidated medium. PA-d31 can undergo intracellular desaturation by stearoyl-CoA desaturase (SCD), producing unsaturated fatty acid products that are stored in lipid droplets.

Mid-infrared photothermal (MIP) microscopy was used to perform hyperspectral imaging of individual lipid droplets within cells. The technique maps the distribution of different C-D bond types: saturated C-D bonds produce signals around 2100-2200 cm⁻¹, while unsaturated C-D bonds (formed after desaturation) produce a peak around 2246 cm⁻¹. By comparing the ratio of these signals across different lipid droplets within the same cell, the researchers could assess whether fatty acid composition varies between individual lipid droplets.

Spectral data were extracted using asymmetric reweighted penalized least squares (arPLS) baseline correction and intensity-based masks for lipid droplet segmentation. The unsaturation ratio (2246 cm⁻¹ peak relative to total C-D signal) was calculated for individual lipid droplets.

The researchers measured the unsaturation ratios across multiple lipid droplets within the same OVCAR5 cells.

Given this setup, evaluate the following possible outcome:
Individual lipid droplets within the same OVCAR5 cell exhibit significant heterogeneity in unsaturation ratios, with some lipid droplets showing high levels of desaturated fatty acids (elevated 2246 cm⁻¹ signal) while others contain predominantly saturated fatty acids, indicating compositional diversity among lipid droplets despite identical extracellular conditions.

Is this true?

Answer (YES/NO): YES